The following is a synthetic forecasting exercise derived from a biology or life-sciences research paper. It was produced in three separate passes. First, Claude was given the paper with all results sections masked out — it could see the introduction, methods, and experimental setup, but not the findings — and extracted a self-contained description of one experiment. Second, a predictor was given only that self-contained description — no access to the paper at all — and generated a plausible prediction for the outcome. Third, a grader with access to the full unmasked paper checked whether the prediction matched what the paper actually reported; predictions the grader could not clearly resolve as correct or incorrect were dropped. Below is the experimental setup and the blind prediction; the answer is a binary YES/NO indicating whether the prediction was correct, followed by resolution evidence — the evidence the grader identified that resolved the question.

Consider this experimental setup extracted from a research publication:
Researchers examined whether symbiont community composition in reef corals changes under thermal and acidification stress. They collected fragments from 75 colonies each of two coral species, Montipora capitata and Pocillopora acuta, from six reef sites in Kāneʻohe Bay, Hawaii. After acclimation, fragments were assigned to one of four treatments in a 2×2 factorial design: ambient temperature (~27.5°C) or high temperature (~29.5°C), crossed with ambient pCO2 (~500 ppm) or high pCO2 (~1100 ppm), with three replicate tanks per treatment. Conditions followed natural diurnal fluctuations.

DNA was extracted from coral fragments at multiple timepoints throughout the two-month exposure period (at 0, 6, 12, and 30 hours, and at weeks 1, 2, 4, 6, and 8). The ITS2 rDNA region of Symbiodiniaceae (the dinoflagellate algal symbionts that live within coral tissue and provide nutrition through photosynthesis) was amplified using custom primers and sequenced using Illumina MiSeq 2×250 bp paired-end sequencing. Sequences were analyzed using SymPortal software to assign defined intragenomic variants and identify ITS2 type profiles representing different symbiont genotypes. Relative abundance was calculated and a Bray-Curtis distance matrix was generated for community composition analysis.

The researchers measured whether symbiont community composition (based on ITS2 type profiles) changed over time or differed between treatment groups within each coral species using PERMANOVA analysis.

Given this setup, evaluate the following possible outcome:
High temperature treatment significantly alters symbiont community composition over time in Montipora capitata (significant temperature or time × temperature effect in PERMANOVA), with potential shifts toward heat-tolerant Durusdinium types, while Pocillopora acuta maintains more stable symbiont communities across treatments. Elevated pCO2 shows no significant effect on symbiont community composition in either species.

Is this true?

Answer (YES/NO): NO